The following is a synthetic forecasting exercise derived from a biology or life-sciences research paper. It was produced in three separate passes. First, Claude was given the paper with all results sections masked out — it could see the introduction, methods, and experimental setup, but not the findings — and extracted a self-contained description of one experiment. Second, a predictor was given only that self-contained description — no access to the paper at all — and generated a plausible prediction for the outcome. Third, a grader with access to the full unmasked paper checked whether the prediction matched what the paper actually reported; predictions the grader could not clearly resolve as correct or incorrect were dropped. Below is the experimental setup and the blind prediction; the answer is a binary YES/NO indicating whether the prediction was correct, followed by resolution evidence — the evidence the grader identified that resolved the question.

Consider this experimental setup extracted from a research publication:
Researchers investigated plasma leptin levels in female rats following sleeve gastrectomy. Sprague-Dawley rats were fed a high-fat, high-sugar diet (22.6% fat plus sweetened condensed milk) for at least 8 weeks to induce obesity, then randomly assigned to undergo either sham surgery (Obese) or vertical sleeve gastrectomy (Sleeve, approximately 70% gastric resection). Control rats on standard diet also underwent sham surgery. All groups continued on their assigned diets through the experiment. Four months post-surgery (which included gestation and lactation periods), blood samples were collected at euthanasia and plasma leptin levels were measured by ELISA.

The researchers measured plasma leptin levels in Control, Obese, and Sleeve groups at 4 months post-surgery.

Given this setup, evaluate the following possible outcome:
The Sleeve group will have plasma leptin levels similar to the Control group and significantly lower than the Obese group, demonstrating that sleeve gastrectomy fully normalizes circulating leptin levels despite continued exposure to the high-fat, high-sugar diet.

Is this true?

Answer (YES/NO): YES